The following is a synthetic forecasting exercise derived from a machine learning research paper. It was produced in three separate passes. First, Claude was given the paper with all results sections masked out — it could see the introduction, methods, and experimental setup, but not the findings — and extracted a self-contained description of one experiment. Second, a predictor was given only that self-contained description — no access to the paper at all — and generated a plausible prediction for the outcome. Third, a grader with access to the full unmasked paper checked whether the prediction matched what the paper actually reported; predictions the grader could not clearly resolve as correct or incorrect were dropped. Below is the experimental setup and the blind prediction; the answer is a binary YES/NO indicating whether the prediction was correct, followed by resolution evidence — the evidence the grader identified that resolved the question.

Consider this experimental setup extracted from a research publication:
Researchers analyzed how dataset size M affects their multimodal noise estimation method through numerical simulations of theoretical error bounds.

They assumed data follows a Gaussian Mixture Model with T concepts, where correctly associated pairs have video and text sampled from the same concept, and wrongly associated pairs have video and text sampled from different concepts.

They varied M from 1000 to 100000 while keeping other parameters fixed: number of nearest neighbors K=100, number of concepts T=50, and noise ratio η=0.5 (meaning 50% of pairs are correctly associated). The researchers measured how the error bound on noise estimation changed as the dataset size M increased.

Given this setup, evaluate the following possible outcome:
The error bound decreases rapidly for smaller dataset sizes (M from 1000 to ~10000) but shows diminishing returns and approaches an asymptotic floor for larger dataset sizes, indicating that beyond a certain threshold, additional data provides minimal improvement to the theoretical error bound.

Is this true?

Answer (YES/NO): NO